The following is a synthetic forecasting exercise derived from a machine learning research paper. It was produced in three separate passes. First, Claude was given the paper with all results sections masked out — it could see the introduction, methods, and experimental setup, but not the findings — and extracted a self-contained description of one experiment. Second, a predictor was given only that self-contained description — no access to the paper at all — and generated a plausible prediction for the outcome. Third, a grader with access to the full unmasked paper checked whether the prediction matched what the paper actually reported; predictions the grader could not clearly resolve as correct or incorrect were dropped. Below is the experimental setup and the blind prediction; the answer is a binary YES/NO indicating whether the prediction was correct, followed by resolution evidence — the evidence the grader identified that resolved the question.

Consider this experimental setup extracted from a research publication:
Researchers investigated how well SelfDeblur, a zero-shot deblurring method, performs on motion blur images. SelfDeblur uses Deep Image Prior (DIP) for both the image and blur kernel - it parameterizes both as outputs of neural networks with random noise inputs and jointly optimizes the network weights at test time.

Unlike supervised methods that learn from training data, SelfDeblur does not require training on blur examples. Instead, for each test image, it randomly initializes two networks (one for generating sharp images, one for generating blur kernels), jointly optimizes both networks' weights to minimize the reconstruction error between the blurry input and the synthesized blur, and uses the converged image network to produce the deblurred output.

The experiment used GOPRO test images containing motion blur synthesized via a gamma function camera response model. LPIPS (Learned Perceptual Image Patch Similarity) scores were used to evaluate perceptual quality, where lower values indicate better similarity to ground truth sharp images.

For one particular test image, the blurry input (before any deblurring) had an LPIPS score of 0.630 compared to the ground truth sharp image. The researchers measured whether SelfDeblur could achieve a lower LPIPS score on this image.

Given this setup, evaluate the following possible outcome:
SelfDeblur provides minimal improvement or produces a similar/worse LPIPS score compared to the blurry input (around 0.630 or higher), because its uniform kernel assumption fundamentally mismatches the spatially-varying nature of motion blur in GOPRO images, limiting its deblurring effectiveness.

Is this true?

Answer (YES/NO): YES